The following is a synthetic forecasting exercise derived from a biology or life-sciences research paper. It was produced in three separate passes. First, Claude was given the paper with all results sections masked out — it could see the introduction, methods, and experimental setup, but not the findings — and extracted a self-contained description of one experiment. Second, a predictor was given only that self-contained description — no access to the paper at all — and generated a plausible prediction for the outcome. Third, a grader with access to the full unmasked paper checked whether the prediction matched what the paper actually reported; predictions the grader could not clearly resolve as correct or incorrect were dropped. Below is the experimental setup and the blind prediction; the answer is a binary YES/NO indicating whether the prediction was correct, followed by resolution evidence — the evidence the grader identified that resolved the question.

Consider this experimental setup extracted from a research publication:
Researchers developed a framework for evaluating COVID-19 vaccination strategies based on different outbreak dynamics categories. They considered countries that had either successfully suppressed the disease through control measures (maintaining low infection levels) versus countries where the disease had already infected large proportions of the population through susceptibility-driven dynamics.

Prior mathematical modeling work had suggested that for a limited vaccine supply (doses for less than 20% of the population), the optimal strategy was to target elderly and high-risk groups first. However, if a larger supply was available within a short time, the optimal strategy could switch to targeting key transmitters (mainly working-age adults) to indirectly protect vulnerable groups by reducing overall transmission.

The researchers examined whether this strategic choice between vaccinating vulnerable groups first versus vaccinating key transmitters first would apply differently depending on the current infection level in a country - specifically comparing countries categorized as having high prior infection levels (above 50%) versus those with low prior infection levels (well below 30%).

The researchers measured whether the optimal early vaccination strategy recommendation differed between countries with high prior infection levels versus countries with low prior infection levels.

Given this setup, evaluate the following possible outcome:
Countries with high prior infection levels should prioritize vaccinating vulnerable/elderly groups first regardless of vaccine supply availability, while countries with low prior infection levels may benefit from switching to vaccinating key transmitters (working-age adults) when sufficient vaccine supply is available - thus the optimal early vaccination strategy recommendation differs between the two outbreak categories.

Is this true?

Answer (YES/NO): NO